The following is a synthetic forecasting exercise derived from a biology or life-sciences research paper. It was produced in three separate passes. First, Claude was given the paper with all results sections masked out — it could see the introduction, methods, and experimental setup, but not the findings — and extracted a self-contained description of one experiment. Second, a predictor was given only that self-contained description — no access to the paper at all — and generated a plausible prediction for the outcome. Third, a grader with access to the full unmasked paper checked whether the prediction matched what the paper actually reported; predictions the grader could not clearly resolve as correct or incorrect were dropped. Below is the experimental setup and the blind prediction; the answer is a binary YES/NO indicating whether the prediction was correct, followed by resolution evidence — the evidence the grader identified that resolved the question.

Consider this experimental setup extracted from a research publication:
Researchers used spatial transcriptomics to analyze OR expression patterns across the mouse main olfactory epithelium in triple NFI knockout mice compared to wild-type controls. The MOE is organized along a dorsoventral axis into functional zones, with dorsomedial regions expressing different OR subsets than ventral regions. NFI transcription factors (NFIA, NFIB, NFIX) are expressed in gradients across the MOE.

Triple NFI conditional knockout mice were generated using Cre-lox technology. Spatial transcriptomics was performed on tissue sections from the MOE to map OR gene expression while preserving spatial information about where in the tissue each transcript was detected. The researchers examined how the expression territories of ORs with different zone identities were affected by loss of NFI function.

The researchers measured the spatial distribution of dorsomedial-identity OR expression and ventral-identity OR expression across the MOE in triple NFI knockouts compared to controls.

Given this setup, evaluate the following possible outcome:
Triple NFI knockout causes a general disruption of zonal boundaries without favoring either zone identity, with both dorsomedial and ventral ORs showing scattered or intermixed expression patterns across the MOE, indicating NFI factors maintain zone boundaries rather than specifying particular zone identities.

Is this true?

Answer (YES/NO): NO